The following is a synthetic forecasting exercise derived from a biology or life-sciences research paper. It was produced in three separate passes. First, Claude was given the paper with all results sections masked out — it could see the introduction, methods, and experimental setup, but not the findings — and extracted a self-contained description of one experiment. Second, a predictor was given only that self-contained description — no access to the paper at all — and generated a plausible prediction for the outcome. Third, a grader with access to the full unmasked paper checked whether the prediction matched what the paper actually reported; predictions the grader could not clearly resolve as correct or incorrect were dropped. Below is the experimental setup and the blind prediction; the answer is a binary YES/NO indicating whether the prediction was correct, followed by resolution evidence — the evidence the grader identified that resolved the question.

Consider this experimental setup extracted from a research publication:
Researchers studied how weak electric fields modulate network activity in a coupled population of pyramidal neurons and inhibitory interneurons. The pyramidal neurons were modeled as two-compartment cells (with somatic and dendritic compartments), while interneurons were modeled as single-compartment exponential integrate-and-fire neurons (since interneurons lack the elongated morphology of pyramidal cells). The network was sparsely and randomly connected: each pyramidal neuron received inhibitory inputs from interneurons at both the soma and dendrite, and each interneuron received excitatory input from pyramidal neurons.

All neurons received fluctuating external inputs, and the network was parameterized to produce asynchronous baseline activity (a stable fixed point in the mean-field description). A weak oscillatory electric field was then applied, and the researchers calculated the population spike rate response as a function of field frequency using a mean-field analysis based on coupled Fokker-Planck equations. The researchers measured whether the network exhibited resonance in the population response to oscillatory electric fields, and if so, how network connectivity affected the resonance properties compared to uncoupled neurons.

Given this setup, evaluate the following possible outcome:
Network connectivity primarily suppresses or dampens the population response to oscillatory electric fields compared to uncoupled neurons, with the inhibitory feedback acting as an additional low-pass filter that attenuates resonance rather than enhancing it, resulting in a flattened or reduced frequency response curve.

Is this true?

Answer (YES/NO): NO